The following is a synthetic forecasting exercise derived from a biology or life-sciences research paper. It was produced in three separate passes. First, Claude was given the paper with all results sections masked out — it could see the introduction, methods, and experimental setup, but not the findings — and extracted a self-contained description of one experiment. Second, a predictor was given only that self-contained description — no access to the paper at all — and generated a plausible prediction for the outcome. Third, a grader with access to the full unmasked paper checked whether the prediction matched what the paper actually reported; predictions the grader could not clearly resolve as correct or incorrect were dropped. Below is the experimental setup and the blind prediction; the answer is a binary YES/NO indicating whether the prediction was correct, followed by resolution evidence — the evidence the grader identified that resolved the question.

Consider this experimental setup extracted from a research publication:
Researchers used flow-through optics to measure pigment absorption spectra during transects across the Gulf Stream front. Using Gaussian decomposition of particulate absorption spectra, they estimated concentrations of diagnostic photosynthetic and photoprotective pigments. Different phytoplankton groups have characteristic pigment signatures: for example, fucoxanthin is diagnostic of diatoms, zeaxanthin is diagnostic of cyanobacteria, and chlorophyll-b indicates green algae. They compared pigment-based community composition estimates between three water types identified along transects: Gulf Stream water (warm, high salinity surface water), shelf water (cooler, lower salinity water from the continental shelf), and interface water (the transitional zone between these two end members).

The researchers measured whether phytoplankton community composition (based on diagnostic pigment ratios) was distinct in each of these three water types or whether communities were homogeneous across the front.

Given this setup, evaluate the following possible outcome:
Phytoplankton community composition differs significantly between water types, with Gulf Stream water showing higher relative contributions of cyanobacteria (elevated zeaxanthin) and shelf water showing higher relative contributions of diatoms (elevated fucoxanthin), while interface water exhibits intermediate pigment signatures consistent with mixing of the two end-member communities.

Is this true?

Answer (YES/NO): NO